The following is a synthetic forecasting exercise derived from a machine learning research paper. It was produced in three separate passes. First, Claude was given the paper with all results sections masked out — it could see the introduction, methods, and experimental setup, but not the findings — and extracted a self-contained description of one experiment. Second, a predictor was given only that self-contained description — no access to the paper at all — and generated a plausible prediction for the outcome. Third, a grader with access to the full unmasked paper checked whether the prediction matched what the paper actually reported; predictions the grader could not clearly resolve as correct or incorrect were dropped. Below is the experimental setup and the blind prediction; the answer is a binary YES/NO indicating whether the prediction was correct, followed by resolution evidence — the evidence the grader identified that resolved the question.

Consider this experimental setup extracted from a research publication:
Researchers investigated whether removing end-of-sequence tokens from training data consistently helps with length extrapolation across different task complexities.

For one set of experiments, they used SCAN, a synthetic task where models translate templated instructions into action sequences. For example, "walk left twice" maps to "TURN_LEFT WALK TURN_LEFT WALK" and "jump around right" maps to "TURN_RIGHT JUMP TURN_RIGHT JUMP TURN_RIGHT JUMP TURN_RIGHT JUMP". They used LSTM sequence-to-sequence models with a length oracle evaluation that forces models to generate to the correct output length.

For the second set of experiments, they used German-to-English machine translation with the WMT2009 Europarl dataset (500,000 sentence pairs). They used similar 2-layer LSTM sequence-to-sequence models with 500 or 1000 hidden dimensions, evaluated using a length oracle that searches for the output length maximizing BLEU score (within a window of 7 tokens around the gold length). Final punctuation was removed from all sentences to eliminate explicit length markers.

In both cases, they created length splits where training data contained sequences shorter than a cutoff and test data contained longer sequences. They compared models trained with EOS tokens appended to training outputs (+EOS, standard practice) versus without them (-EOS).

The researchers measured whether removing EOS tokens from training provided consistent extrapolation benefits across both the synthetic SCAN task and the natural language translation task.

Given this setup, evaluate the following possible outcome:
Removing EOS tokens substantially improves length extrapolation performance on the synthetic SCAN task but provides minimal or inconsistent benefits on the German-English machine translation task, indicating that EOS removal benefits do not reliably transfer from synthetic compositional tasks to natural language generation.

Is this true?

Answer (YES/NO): YES